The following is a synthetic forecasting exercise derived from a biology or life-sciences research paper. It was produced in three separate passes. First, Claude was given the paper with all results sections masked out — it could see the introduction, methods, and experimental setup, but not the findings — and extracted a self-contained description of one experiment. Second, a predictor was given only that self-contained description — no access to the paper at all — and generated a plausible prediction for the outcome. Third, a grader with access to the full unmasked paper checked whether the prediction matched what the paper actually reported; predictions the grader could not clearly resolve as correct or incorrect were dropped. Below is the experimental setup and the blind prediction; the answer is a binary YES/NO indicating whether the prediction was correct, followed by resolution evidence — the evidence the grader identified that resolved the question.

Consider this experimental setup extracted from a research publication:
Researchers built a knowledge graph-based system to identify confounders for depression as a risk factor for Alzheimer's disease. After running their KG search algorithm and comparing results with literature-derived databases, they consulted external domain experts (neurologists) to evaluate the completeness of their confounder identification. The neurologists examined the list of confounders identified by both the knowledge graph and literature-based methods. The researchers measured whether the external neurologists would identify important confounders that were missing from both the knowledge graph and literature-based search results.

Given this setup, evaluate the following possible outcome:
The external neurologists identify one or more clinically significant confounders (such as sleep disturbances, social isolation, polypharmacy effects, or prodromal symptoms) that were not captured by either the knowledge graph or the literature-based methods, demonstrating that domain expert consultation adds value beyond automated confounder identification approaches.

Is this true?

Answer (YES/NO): YES